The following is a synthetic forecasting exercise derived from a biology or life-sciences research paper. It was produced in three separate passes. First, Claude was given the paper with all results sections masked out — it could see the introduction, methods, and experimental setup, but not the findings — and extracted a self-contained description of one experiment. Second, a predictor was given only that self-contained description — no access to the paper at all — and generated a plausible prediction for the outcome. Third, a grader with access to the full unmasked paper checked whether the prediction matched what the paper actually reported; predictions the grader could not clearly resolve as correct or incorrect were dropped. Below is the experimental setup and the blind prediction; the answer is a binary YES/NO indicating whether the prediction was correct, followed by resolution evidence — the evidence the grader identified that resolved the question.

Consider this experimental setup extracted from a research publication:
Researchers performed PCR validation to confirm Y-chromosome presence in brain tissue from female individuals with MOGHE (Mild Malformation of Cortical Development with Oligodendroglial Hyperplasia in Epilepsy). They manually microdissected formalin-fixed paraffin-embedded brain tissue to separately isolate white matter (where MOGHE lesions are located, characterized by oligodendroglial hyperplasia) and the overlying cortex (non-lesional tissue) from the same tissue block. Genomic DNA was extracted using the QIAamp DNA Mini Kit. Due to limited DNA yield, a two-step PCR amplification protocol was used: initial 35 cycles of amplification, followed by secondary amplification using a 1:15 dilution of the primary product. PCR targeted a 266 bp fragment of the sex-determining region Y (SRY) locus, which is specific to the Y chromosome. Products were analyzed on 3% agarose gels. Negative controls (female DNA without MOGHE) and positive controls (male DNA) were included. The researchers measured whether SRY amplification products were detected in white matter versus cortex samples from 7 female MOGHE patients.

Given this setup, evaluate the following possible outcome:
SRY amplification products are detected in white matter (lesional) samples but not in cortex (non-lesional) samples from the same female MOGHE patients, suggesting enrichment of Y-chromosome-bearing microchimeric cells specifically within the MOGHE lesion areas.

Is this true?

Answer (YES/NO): YES